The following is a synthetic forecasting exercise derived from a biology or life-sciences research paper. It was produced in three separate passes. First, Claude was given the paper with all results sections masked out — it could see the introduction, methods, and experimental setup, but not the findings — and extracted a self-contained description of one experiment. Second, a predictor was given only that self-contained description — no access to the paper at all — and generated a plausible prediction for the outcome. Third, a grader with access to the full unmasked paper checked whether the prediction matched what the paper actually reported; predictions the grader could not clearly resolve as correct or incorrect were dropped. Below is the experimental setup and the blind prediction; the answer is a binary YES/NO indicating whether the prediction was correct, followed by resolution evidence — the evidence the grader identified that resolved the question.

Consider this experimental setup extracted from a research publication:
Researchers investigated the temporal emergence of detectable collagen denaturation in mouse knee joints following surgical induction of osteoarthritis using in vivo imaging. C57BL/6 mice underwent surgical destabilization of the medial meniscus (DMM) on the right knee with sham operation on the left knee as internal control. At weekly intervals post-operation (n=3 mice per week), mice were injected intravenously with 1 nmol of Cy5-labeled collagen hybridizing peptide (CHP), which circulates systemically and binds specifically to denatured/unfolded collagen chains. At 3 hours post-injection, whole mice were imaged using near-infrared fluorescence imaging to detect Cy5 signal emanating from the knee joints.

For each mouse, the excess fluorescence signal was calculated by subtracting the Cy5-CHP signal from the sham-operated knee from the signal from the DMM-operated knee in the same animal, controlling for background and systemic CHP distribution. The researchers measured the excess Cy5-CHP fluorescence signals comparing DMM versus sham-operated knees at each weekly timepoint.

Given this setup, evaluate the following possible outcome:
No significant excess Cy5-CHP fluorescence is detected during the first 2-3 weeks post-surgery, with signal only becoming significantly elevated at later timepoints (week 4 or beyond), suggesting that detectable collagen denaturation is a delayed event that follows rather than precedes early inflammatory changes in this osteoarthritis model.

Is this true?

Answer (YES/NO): NO